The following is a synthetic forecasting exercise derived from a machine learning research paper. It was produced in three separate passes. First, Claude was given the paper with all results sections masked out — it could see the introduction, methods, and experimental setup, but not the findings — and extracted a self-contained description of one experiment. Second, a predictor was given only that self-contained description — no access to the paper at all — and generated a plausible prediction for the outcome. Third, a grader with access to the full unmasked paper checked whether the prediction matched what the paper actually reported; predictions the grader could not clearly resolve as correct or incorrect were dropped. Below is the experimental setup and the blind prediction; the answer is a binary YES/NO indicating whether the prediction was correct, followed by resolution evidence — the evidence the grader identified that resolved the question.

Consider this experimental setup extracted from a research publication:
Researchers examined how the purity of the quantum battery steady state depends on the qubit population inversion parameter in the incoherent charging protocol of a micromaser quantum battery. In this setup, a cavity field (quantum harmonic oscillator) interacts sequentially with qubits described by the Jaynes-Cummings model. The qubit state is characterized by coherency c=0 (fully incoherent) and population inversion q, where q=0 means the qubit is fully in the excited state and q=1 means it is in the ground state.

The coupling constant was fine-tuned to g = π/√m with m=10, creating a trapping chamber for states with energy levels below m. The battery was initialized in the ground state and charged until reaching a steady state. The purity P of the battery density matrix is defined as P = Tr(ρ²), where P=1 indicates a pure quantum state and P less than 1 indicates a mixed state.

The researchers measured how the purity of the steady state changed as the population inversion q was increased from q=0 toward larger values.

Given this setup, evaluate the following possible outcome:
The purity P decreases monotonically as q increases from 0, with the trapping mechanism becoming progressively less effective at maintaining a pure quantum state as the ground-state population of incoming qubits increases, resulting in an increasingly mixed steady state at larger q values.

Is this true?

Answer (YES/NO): YES